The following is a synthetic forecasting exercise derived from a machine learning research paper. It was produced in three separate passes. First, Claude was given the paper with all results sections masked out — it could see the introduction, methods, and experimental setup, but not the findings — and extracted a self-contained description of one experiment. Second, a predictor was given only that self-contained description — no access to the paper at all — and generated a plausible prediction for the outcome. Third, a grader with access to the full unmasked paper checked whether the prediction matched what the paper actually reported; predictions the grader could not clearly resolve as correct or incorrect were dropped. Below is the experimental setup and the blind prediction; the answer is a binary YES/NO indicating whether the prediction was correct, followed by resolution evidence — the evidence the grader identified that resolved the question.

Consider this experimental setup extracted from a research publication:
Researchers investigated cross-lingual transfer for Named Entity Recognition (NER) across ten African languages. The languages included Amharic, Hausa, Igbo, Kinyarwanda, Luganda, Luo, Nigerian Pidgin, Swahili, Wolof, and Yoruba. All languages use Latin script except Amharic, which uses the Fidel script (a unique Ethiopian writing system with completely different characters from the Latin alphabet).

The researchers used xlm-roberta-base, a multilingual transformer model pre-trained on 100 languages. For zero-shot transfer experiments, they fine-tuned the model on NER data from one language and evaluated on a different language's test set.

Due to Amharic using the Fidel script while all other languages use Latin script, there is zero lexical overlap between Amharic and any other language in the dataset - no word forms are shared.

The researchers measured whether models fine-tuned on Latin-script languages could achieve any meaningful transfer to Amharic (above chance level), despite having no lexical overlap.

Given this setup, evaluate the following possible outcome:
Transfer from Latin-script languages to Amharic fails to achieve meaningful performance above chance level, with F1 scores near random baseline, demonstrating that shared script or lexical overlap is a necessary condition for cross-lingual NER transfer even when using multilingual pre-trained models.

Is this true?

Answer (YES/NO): NO